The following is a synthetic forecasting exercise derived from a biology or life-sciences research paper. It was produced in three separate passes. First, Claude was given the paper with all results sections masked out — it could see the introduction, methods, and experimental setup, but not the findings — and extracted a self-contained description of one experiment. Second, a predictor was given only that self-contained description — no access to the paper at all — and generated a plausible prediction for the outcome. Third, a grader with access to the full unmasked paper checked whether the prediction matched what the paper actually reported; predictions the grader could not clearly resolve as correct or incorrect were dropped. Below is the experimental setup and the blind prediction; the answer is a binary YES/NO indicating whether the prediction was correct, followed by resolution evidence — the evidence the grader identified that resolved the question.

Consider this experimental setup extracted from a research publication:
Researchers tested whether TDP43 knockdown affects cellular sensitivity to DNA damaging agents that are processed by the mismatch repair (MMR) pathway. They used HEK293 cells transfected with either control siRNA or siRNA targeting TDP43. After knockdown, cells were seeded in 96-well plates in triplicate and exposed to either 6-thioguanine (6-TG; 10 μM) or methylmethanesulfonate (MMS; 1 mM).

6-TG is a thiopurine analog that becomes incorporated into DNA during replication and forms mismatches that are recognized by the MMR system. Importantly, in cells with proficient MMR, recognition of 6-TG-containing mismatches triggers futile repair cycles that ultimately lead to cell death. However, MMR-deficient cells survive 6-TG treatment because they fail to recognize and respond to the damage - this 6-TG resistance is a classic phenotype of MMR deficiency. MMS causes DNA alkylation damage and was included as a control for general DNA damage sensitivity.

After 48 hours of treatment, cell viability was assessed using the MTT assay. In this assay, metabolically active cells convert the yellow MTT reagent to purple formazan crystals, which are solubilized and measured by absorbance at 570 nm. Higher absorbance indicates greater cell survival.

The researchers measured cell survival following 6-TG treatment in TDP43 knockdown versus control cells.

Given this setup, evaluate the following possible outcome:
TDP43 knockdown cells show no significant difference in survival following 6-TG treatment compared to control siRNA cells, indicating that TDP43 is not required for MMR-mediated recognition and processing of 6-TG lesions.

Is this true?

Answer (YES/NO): NO